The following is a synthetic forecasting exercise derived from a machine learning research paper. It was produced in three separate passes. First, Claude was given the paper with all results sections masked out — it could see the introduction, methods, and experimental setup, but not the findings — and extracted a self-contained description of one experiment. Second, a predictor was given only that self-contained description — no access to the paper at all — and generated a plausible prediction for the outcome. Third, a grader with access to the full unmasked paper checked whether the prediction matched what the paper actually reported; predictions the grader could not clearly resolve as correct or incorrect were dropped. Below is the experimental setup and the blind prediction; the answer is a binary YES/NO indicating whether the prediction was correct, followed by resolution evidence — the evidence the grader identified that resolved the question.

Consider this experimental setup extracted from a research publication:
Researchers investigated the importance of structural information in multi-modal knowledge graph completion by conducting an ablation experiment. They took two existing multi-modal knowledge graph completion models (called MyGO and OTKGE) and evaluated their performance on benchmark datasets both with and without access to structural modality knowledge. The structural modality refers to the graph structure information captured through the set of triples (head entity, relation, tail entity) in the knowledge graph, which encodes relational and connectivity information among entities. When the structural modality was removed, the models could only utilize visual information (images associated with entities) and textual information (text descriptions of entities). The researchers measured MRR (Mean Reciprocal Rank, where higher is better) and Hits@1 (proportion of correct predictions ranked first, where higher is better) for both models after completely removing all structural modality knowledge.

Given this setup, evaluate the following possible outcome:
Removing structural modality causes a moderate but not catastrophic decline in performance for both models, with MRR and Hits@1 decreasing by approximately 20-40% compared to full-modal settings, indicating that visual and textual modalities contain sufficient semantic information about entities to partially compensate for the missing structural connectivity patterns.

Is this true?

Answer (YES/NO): NO